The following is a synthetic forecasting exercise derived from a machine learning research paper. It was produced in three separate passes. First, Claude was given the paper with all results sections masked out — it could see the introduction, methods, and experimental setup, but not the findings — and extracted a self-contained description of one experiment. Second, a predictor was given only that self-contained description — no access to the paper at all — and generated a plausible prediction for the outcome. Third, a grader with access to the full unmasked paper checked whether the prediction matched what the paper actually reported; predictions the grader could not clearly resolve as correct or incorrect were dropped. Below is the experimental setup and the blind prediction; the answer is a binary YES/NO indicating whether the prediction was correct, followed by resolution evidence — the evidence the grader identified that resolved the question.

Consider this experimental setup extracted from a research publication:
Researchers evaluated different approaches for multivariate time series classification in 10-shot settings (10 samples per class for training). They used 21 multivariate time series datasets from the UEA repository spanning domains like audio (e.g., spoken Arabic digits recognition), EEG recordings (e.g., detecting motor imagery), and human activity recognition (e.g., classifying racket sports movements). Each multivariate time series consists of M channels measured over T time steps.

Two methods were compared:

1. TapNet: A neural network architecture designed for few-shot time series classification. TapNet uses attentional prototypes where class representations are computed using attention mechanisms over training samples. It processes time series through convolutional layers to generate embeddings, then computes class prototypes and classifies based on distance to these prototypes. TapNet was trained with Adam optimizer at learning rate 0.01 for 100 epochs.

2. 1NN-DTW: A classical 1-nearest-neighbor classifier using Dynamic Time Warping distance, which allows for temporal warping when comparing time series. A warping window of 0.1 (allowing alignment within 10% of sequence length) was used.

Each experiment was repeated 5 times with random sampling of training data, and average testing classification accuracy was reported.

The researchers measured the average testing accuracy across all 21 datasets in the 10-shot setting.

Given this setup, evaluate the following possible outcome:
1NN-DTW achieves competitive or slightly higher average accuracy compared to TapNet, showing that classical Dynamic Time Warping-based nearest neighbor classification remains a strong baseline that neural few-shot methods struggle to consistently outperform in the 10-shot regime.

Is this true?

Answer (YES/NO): NO